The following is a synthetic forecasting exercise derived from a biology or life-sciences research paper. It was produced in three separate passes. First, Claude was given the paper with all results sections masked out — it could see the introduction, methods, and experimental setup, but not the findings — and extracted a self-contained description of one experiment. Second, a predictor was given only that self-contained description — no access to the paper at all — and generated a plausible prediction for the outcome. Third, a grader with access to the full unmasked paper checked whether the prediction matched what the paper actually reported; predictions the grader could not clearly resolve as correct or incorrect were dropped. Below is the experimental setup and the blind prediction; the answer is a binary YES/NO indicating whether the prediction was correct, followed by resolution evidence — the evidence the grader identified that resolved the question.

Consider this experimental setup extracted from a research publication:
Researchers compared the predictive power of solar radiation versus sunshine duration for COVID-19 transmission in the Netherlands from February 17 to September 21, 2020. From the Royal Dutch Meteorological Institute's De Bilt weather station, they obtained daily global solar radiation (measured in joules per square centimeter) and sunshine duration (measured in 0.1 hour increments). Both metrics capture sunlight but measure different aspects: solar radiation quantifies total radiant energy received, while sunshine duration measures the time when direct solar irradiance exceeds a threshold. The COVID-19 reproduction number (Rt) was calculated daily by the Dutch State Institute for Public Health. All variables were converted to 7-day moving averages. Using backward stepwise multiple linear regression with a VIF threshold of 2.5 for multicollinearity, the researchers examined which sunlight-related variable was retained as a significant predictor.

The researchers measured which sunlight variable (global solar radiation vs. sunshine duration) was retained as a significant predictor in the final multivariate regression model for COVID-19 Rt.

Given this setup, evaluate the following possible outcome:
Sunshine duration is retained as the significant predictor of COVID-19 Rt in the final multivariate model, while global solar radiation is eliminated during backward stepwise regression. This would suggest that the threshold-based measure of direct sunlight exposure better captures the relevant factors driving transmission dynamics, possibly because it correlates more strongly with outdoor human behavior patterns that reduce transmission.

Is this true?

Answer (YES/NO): NO